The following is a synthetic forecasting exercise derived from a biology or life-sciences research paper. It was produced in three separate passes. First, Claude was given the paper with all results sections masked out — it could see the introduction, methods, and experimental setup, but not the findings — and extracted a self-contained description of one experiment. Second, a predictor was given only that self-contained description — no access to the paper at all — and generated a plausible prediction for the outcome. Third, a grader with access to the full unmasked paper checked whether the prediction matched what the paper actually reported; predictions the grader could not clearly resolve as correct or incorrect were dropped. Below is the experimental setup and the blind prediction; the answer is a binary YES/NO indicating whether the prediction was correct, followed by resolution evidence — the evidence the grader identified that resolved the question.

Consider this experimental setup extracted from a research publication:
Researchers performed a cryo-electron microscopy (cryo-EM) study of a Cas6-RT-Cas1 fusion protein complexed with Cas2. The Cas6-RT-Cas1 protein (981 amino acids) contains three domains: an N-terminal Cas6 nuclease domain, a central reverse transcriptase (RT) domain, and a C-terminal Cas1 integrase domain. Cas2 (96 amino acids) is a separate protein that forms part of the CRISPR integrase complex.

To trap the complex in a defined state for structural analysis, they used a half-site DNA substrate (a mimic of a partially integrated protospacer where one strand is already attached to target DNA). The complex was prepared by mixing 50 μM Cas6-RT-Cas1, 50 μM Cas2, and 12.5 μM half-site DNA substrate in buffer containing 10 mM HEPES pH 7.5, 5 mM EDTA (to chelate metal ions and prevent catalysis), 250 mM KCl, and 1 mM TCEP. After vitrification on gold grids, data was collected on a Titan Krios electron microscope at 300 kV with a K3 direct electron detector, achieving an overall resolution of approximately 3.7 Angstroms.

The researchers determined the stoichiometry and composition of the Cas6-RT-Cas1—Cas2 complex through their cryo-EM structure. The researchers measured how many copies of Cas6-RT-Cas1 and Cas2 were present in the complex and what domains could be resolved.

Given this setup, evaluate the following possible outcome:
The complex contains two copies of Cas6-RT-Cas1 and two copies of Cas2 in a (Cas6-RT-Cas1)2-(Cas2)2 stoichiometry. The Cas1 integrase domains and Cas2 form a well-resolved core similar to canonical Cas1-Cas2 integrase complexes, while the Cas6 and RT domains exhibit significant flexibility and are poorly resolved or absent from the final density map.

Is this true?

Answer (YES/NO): NO